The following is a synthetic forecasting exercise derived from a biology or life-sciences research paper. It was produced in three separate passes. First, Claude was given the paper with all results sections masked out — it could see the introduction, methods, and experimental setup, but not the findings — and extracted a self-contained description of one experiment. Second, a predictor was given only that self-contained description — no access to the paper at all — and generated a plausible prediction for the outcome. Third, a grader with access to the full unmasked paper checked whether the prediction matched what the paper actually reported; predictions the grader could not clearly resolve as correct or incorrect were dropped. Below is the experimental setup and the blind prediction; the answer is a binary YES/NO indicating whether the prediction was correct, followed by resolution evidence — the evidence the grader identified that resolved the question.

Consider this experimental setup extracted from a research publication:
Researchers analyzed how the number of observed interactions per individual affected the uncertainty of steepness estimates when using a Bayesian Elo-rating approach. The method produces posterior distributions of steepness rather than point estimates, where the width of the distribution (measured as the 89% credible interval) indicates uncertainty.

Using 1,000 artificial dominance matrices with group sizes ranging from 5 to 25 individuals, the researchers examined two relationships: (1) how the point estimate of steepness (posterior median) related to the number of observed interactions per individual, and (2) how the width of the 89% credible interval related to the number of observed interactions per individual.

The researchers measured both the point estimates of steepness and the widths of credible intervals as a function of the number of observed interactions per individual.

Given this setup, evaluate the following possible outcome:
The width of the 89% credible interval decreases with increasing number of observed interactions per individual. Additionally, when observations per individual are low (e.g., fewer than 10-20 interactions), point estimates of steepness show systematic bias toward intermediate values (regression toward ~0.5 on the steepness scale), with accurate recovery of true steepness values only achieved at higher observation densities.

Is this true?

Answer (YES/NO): NO